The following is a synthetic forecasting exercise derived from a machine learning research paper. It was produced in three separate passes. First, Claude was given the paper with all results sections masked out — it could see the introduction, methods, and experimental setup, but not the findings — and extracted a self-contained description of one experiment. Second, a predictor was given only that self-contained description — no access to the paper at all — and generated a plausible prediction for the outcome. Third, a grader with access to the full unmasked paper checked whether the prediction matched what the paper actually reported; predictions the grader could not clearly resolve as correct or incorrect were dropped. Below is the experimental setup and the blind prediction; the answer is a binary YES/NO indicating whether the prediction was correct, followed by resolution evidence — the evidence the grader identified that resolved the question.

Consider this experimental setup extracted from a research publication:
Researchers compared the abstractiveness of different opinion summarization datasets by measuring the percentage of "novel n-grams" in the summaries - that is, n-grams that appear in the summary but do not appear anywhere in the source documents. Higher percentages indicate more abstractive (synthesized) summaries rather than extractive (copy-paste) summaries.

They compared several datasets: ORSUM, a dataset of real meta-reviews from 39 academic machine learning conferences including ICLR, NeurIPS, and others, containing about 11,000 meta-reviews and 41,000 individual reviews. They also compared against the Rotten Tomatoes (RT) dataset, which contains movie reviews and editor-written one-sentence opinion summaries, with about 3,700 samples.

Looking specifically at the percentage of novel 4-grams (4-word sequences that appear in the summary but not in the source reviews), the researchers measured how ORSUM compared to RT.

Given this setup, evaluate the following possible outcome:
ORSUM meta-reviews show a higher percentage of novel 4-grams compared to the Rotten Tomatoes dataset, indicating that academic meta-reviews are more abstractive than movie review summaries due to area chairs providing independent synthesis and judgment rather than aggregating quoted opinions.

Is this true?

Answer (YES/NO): YES